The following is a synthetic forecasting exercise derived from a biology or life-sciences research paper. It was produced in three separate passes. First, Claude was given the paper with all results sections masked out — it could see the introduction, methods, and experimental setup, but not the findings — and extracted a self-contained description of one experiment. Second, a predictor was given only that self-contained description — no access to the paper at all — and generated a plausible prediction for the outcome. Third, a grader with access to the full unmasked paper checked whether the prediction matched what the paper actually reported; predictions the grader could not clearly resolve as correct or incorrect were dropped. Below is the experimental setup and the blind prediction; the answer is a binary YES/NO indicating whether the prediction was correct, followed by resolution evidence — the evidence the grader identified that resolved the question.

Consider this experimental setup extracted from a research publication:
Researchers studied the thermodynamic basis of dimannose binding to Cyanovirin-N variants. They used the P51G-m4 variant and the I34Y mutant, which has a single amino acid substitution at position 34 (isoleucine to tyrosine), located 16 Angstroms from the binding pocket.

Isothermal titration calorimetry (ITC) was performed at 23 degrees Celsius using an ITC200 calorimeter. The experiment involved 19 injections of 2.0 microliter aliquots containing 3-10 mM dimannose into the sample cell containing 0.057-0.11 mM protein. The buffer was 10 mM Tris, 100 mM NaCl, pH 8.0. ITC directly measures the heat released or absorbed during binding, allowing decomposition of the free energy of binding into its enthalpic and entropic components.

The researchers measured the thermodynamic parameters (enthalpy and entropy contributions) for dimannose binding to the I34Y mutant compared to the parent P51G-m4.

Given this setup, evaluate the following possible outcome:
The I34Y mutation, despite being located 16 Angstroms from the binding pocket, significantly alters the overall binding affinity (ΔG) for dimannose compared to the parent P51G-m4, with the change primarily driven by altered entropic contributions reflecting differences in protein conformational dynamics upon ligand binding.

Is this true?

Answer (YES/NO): YES